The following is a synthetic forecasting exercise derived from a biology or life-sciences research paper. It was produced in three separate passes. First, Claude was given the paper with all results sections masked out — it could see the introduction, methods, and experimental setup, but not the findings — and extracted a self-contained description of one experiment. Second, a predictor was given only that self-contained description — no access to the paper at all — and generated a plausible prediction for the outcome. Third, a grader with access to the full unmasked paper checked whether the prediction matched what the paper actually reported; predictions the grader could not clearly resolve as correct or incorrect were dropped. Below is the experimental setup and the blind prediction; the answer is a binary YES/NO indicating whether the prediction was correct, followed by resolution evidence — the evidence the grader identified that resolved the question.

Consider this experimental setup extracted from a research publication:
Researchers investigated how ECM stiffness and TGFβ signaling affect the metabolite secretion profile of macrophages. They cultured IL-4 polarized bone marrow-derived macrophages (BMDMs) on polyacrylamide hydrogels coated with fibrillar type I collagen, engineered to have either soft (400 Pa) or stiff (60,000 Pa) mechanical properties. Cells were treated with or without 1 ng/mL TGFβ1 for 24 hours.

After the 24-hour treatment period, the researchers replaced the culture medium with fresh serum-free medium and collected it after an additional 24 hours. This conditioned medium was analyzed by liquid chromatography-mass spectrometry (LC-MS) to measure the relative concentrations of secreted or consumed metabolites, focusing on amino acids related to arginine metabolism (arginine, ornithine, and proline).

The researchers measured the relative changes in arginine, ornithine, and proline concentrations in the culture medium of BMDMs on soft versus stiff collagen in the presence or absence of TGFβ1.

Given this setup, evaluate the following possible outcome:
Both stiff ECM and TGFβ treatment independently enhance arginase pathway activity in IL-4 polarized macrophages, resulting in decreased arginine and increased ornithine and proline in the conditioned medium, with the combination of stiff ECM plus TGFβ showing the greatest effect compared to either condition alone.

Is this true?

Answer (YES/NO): NO